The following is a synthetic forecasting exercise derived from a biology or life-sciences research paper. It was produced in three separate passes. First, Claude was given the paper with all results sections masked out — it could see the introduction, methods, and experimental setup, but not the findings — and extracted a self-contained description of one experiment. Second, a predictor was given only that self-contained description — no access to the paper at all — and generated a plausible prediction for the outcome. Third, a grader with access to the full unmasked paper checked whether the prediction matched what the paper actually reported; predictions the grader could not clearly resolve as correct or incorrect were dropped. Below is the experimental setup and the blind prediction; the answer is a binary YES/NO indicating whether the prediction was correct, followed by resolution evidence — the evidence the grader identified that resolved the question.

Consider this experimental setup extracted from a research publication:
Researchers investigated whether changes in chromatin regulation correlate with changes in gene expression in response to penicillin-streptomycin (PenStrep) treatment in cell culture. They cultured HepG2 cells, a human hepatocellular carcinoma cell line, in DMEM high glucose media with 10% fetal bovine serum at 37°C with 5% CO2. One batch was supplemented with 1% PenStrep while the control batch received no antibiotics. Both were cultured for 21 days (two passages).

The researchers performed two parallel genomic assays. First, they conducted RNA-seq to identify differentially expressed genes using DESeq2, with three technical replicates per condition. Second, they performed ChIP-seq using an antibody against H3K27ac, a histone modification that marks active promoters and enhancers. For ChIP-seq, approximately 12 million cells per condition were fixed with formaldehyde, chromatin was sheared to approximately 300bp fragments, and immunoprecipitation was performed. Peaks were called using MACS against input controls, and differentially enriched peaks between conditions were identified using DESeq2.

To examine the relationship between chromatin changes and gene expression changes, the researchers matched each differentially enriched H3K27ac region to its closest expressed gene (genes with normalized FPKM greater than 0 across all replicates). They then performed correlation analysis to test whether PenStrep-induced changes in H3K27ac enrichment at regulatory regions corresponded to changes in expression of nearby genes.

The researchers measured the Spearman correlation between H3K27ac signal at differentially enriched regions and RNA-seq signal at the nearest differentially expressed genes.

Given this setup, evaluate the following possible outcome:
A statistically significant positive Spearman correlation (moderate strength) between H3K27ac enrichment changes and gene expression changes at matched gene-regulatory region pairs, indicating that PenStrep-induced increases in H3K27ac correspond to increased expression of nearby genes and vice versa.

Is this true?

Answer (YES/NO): NO